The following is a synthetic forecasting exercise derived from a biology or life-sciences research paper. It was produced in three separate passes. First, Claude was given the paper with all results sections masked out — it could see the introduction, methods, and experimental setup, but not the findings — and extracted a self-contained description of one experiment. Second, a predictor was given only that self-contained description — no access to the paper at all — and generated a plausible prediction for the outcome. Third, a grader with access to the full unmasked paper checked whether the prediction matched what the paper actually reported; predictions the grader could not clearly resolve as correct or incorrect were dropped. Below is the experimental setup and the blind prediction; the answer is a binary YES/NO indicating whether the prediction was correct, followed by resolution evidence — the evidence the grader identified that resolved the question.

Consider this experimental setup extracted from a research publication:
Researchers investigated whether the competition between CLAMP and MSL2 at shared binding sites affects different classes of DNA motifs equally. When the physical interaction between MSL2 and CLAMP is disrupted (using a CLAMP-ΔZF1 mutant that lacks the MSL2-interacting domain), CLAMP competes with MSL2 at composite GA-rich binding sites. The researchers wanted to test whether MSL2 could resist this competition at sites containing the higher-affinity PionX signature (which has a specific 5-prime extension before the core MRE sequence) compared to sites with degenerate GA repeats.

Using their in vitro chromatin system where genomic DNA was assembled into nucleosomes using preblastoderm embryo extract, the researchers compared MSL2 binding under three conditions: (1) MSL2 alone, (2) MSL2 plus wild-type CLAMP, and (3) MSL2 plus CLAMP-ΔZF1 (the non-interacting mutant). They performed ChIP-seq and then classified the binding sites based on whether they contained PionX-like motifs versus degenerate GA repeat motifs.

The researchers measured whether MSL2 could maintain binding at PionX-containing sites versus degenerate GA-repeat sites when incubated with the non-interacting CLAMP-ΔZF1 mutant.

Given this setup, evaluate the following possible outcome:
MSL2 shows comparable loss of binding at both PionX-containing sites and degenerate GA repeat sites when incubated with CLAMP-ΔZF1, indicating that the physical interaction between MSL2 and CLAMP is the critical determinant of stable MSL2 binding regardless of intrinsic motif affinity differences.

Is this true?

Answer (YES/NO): NO